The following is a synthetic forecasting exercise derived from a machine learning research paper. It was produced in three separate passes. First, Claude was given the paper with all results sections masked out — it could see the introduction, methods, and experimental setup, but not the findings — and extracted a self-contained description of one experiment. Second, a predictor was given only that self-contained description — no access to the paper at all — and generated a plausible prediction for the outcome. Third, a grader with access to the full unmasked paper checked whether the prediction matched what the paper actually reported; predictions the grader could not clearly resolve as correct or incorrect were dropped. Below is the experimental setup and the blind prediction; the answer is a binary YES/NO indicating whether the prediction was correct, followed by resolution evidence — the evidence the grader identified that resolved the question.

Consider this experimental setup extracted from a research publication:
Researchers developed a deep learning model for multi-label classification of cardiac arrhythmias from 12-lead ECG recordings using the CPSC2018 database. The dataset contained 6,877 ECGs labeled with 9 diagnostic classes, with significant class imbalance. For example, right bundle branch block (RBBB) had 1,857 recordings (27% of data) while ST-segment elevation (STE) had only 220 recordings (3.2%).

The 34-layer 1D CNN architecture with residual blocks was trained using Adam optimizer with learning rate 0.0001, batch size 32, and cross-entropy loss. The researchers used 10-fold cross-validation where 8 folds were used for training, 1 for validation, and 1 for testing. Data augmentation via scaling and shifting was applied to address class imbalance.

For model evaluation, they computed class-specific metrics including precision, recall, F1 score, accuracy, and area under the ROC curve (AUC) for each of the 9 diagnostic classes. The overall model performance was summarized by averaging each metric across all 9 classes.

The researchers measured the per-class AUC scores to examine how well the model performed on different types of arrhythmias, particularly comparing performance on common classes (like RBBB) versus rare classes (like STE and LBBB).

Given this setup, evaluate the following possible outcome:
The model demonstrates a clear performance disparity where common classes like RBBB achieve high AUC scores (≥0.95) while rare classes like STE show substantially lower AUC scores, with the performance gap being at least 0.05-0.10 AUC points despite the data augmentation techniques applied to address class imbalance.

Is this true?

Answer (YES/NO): NO